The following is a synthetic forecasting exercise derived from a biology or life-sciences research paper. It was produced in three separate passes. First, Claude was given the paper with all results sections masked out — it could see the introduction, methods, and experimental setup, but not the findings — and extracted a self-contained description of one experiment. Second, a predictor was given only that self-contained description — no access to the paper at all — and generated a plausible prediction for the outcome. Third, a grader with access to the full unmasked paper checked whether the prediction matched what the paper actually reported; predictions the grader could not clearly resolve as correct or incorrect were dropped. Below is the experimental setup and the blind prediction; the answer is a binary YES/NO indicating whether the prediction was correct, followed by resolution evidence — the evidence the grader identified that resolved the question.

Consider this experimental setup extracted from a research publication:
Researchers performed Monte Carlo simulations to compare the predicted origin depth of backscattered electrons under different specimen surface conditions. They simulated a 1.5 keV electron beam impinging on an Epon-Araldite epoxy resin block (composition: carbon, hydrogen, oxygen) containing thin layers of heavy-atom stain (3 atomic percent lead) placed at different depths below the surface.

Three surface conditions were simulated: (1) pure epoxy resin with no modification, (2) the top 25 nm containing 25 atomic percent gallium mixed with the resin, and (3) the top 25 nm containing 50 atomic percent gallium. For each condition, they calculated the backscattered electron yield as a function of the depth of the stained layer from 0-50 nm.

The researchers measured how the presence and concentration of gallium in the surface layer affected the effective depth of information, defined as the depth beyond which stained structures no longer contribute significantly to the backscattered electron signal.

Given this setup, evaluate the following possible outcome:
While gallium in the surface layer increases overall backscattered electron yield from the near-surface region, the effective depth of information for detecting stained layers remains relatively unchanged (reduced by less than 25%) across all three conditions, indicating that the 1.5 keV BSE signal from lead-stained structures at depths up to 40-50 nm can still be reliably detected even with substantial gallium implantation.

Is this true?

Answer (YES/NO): NO